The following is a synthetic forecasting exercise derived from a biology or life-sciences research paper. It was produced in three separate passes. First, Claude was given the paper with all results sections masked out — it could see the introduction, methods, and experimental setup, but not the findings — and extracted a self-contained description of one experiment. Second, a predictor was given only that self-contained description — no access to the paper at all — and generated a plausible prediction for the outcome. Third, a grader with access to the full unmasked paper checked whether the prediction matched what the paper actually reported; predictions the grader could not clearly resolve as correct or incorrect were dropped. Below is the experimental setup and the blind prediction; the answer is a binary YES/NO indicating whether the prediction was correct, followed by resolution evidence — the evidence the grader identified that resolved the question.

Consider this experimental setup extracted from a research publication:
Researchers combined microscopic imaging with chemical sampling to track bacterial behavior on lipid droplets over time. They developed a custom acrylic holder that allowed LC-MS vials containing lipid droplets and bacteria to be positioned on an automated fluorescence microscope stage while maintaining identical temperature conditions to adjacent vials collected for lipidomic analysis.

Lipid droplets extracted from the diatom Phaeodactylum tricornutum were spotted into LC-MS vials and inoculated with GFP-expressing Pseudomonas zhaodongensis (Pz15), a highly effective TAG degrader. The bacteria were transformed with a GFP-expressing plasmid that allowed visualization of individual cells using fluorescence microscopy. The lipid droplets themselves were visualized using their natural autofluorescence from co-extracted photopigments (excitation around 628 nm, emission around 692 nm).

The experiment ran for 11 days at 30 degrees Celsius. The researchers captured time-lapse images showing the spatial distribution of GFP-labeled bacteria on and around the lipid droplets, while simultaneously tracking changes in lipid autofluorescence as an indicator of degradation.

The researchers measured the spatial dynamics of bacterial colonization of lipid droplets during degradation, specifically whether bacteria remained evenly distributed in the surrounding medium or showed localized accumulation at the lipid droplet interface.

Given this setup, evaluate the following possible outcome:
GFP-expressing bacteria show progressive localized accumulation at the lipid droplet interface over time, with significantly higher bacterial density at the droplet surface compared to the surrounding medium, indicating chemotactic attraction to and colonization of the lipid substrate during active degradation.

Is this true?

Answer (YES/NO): YES